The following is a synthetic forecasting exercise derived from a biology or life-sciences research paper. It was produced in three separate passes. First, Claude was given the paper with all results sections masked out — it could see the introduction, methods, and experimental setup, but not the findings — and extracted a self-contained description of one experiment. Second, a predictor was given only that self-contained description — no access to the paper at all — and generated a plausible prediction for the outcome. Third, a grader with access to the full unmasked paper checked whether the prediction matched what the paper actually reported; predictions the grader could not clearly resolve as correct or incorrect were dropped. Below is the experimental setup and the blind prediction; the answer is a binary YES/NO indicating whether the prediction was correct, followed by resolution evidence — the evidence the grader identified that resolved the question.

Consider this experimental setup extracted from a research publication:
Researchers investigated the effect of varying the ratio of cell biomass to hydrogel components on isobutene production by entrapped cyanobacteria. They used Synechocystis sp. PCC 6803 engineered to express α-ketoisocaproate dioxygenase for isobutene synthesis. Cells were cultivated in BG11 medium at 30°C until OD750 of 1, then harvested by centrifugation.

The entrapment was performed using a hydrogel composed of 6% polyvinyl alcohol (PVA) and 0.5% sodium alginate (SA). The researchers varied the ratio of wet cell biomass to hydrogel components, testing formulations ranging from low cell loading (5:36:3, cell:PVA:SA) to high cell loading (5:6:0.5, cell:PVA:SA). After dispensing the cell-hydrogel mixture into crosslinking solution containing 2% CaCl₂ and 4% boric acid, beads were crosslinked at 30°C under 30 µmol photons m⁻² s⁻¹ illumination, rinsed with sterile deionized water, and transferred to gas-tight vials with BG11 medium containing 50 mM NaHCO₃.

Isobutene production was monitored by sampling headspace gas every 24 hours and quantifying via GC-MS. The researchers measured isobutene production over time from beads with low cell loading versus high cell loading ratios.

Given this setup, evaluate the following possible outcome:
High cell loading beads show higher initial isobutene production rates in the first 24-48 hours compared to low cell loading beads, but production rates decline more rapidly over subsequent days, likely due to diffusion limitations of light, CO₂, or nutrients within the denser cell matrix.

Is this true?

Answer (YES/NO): NO